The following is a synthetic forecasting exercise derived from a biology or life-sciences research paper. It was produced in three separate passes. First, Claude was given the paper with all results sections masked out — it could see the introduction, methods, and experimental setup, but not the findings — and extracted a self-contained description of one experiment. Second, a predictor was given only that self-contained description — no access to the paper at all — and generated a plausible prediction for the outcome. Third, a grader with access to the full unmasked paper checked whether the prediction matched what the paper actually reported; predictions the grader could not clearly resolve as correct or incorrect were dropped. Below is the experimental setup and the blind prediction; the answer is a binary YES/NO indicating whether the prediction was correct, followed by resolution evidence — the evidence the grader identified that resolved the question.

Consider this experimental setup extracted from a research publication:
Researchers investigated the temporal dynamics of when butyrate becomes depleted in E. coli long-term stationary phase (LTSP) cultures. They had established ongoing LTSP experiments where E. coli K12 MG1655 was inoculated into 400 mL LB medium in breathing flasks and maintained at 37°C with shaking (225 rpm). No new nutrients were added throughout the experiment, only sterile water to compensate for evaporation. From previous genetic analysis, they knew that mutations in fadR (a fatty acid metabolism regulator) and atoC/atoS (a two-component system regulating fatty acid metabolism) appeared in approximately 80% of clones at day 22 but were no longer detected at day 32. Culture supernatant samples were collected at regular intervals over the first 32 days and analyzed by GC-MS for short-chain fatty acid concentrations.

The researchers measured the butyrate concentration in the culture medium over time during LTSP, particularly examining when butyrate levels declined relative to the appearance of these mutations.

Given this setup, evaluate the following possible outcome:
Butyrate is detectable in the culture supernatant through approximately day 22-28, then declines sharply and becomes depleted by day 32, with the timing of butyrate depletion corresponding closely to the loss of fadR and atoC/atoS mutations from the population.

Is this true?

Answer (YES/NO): NO